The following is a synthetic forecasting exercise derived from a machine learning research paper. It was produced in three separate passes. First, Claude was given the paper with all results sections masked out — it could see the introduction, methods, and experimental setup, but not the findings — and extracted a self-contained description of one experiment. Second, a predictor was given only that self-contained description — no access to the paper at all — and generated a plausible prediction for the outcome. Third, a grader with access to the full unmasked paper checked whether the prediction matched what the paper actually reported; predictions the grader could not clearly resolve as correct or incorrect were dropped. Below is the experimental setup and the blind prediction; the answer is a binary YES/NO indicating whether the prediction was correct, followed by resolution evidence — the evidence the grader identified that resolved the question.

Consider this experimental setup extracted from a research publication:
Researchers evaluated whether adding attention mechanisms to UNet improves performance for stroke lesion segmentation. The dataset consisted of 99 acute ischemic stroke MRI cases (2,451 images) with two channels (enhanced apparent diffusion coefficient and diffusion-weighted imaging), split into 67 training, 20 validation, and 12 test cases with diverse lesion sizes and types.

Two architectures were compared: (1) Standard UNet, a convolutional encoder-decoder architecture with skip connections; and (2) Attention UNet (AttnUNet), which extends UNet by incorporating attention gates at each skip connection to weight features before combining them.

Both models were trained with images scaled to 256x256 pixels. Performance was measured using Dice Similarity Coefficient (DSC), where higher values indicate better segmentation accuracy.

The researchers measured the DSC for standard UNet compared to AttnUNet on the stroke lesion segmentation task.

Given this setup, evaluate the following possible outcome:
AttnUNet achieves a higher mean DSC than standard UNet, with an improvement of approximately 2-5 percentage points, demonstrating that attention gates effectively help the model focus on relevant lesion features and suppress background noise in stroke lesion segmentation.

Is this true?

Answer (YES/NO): NO